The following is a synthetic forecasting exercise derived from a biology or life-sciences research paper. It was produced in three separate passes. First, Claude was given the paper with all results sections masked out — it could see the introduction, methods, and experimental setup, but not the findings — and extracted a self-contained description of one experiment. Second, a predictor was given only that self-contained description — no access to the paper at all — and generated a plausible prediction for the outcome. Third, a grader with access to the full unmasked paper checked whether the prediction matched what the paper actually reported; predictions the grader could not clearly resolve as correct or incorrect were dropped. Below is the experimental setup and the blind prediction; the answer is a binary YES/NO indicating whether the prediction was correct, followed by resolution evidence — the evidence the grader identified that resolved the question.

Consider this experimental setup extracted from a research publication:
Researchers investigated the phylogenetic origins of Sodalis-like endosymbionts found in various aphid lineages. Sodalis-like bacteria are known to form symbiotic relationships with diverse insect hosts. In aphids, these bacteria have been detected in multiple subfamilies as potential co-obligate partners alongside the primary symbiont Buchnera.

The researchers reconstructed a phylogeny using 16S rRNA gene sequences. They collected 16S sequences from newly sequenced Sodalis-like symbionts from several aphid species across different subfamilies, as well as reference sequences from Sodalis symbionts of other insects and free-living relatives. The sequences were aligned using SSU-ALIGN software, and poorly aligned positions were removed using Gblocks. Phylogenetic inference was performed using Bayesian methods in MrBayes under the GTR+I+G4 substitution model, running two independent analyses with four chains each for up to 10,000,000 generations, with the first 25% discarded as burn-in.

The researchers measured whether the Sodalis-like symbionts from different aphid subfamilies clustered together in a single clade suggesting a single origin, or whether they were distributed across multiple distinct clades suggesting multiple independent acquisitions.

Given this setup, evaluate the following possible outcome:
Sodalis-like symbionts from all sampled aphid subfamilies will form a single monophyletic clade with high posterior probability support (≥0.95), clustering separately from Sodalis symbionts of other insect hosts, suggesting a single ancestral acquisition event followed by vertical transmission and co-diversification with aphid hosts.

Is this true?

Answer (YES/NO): NO